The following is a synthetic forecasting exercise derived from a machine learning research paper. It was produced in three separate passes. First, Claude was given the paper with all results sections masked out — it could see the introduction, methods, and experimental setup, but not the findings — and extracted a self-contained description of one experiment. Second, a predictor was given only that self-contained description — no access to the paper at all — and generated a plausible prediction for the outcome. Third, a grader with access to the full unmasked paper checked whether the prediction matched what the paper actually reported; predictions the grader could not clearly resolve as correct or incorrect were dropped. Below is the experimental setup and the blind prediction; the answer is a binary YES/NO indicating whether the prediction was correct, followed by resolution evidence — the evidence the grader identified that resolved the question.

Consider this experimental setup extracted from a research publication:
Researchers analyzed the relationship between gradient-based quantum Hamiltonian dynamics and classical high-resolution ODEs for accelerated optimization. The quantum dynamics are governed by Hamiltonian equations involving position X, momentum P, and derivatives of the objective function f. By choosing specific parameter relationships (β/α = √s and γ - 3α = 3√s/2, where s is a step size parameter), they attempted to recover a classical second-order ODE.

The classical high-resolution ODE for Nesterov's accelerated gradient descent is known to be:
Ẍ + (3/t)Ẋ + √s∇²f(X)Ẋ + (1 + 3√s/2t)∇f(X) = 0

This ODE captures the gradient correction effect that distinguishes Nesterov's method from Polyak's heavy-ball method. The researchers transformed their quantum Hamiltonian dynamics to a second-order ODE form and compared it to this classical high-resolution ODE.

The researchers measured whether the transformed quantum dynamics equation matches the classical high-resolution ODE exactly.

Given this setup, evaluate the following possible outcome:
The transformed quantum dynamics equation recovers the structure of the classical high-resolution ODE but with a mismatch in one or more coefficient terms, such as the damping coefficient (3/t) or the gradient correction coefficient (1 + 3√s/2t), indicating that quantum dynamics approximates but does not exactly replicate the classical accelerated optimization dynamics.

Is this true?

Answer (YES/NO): NO